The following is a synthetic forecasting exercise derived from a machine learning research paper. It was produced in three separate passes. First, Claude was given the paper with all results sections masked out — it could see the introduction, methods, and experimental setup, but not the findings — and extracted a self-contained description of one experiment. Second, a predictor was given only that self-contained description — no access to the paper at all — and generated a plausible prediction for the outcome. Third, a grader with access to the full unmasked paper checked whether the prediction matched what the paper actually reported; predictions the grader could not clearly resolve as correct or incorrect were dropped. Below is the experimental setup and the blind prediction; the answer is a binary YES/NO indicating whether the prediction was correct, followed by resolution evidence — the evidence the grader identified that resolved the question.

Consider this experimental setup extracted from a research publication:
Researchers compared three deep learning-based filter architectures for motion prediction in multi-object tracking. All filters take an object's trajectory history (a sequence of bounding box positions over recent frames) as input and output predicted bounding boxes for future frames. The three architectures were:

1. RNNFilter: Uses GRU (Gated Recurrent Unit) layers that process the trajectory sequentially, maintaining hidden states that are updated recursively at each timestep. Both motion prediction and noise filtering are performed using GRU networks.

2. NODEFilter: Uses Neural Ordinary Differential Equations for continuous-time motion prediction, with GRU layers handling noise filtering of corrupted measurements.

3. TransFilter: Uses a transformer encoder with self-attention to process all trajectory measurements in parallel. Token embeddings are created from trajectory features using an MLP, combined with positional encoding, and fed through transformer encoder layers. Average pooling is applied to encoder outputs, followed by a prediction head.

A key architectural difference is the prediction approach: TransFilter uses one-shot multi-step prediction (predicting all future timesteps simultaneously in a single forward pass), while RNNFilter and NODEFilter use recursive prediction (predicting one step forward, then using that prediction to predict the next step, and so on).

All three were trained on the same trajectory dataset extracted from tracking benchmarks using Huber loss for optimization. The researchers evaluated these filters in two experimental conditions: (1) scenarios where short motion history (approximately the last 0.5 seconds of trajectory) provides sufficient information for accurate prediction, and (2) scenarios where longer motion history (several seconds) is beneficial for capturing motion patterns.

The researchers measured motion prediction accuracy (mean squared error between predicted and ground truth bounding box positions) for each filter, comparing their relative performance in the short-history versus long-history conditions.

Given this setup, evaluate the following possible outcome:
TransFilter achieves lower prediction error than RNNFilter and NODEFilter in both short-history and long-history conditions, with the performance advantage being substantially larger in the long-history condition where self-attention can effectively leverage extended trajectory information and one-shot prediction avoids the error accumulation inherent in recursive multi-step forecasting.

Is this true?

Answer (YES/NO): NO